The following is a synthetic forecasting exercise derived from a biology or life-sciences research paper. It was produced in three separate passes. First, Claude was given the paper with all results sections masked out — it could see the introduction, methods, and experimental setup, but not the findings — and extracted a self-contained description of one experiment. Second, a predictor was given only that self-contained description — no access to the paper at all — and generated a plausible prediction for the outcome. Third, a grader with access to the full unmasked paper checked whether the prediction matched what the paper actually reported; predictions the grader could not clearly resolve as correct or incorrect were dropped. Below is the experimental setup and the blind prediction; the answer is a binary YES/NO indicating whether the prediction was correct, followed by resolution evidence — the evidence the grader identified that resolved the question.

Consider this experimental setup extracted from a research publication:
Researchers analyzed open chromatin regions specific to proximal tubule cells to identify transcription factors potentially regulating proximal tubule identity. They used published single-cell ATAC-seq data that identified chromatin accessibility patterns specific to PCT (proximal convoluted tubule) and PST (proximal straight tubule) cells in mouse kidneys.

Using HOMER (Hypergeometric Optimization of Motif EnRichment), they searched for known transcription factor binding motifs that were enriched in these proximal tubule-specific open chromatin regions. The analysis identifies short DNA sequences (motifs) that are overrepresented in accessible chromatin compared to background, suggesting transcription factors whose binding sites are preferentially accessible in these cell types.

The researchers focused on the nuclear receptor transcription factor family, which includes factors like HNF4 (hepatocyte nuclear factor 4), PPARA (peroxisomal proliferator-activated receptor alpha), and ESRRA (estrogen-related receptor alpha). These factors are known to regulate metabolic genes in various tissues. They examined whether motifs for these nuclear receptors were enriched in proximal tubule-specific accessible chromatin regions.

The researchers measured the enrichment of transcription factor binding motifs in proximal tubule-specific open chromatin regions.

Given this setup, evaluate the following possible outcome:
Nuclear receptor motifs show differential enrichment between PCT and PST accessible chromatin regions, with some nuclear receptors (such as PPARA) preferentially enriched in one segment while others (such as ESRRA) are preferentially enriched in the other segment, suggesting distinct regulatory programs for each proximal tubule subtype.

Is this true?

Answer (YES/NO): NO